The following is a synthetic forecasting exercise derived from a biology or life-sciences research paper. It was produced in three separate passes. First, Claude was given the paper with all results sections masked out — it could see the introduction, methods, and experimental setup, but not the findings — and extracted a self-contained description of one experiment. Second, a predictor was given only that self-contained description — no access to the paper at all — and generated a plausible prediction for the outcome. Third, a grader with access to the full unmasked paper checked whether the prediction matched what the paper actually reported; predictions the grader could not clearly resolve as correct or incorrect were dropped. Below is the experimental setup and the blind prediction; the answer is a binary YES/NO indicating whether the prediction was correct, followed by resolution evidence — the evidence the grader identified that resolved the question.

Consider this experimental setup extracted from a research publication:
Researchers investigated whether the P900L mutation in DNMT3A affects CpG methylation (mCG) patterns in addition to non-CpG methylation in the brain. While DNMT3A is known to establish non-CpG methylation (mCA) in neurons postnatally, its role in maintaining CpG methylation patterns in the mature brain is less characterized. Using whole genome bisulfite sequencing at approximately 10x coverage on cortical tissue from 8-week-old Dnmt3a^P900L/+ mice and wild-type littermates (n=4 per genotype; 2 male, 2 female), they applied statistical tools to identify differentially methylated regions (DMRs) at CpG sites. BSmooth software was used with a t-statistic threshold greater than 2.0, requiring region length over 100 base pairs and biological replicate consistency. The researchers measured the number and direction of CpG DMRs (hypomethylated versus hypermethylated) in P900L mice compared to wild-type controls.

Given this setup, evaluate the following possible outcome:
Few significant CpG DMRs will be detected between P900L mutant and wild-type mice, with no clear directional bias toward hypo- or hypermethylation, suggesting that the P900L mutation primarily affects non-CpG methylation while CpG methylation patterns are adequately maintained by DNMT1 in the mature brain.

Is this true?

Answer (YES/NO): NO